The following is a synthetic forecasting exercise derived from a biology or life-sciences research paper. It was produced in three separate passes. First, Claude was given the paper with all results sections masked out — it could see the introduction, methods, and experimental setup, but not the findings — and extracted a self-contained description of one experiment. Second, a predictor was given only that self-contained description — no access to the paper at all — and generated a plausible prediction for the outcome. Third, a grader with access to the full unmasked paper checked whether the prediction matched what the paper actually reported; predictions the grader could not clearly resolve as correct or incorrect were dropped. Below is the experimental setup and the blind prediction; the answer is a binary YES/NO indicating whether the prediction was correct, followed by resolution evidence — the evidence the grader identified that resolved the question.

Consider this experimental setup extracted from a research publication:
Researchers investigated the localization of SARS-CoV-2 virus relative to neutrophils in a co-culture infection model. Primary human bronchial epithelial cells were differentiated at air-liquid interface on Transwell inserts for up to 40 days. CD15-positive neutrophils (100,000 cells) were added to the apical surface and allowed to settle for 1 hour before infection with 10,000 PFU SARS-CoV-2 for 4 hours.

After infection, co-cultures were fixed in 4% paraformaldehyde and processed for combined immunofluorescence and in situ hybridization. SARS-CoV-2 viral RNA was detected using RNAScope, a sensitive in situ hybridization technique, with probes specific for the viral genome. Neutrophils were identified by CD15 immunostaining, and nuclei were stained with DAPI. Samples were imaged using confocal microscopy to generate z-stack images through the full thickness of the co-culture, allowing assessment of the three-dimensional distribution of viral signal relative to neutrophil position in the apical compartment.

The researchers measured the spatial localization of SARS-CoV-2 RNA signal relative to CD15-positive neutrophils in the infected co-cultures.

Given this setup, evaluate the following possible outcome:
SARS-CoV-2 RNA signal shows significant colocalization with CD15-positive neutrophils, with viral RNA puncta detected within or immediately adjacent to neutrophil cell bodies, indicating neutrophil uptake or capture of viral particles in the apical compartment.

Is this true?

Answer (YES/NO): YES